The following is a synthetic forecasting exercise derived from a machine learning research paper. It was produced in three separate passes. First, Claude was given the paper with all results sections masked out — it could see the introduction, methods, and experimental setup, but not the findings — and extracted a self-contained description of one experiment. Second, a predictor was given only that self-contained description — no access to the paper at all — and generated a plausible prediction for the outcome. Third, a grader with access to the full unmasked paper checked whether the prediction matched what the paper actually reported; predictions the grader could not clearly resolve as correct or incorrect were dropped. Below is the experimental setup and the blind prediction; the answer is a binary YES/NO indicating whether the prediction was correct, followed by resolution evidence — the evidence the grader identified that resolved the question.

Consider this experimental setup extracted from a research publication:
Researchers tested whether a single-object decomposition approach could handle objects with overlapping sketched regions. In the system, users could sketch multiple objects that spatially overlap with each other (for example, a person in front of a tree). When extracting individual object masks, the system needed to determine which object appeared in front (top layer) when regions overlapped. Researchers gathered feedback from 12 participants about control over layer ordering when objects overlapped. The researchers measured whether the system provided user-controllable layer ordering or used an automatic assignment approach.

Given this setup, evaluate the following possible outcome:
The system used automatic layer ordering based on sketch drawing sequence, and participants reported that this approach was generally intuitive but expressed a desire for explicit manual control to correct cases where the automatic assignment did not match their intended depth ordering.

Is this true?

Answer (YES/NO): NO